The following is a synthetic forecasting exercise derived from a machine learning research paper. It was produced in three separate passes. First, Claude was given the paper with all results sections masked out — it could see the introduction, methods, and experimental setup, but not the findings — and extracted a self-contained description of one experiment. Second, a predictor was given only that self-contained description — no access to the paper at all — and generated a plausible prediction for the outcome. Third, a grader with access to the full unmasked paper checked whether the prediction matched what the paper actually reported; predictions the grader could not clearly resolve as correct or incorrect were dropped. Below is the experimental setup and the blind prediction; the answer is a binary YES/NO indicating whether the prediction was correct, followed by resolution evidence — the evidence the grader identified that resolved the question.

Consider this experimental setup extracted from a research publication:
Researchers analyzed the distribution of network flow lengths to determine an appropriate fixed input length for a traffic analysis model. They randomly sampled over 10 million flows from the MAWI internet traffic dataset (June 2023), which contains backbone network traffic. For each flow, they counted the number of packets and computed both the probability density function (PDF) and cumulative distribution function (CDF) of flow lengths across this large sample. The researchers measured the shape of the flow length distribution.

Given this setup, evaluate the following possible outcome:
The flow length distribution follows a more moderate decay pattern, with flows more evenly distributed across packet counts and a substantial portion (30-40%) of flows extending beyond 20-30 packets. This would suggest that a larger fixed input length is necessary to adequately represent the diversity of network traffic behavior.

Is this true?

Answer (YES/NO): NO